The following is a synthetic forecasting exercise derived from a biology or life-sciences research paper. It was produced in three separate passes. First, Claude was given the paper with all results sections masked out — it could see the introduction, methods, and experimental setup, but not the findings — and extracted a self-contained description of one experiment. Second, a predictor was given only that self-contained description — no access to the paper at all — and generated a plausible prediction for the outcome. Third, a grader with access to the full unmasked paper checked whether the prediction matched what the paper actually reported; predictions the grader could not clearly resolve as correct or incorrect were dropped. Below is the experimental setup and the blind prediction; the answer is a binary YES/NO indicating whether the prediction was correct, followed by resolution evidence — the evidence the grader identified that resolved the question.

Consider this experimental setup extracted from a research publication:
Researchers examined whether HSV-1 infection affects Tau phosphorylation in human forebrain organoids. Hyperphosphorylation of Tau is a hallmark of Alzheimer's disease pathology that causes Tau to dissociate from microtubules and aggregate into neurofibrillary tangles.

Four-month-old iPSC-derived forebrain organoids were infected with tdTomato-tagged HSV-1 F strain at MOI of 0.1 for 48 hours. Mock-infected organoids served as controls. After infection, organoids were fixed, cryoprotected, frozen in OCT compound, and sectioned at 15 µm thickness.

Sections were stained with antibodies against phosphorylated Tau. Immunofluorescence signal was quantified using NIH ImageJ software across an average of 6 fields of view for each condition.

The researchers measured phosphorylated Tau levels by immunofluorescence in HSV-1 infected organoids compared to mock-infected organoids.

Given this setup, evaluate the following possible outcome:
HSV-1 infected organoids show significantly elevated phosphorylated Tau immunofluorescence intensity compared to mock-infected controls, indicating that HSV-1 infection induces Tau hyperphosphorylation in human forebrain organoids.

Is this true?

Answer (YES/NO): YES